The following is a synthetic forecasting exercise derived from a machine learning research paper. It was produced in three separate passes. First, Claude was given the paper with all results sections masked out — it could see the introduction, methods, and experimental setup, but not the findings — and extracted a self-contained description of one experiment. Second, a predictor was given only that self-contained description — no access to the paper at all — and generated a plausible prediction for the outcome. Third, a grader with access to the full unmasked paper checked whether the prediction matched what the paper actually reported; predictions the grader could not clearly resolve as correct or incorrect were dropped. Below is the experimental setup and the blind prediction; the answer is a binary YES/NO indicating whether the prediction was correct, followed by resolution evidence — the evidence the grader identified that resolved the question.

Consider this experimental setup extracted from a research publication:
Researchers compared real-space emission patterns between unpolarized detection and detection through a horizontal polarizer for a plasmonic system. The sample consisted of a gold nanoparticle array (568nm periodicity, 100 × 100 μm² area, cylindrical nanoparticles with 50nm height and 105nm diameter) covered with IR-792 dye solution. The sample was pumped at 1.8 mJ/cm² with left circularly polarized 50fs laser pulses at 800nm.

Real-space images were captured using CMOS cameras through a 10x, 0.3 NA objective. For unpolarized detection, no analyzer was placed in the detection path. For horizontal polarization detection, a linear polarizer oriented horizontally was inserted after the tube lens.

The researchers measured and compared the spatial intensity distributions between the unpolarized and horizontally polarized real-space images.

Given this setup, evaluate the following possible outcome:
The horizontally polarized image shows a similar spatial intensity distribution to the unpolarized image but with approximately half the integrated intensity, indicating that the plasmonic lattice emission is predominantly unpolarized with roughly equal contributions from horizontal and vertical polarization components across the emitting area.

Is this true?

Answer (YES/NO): NO